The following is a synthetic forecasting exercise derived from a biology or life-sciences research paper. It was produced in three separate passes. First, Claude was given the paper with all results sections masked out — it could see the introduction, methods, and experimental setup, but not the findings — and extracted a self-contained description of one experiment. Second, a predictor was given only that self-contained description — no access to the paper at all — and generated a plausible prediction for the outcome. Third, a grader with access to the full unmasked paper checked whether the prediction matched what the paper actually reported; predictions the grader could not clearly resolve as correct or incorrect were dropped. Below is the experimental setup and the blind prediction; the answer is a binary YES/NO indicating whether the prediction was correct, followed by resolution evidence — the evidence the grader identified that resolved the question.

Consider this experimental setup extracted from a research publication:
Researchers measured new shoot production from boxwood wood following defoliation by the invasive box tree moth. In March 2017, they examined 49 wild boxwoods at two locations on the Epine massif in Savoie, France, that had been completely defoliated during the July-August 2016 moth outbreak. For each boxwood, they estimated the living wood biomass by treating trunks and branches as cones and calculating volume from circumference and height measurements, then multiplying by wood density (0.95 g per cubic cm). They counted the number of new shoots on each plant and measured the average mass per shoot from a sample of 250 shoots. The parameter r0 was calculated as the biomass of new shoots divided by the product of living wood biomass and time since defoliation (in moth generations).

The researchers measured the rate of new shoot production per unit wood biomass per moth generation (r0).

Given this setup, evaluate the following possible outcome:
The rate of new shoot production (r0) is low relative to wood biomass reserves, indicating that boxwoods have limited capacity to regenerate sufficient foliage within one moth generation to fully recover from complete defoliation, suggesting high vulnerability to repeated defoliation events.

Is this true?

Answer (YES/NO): YES